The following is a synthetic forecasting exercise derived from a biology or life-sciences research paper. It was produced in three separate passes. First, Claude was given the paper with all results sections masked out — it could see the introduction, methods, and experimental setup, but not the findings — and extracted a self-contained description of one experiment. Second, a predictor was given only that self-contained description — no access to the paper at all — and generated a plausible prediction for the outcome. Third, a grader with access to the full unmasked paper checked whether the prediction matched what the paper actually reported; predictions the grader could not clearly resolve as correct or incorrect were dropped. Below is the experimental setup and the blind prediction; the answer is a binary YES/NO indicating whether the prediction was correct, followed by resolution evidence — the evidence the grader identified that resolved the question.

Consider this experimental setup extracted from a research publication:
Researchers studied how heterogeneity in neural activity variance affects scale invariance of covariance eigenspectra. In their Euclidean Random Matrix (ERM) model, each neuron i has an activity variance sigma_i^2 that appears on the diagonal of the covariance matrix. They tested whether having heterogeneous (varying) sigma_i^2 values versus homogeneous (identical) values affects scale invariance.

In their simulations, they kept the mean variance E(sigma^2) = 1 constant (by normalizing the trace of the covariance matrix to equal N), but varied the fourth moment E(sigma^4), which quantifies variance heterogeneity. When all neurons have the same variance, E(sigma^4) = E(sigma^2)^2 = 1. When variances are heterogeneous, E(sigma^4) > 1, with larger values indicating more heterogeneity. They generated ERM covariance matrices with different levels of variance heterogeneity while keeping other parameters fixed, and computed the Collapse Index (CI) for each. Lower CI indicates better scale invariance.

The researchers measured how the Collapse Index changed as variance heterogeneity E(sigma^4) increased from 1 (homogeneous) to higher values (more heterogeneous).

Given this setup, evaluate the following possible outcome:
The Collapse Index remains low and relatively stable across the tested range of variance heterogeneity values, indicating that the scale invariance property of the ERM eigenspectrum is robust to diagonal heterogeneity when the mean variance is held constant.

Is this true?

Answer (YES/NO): NO